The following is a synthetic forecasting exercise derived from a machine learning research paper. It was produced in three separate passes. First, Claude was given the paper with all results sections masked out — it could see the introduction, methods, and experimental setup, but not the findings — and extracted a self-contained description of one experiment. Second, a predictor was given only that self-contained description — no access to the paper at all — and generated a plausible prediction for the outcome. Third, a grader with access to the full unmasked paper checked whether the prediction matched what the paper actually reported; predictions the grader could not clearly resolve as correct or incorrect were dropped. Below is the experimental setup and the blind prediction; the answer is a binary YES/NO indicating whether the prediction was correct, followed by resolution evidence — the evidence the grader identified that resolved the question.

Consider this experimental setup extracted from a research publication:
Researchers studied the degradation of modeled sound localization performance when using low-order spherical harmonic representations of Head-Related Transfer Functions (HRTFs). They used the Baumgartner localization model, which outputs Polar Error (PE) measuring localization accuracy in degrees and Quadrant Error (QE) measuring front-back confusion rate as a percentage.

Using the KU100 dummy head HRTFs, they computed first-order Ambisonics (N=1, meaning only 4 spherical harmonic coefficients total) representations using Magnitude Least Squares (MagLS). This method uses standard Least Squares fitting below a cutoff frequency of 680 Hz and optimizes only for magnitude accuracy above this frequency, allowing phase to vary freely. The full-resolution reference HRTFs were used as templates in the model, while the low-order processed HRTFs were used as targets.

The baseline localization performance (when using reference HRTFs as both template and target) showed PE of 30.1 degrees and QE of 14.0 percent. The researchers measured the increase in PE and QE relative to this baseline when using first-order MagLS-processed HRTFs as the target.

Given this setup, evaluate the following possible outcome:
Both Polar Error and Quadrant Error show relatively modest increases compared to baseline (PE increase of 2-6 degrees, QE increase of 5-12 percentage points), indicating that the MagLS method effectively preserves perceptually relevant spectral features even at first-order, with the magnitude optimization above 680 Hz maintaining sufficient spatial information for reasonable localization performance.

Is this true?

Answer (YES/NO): NO